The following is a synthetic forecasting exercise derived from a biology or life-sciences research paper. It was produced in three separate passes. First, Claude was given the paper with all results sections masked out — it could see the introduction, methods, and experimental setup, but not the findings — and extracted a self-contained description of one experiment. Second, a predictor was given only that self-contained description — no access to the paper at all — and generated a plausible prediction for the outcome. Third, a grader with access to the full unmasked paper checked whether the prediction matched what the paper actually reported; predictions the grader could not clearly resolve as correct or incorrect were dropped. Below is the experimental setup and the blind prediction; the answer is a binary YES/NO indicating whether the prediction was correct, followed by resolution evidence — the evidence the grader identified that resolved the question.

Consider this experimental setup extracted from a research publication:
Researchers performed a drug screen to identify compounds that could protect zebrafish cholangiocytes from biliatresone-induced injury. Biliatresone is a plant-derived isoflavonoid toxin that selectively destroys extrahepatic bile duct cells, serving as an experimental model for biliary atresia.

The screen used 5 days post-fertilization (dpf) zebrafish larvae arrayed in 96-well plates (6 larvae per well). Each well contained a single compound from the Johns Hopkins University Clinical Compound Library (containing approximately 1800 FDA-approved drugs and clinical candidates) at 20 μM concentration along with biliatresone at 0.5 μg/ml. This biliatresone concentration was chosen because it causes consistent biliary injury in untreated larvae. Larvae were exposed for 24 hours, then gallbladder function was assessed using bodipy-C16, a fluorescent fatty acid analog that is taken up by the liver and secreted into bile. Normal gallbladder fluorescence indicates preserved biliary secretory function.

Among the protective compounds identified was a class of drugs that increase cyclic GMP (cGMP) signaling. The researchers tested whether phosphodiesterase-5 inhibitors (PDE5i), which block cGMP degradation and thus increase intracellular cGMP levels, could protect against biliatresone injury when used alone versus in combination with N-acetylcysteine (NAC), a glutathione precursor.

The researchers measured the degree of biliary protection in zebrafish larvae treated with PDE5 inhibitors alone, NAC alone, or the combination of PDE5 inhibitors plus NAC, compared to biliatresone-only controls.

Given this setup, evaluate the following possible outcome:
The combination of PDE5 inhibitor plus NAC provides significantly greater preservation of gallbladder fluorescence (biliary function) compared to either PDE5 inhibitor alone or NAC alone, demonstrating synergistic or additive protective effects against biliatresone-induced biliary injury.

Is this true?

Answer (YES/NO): YES